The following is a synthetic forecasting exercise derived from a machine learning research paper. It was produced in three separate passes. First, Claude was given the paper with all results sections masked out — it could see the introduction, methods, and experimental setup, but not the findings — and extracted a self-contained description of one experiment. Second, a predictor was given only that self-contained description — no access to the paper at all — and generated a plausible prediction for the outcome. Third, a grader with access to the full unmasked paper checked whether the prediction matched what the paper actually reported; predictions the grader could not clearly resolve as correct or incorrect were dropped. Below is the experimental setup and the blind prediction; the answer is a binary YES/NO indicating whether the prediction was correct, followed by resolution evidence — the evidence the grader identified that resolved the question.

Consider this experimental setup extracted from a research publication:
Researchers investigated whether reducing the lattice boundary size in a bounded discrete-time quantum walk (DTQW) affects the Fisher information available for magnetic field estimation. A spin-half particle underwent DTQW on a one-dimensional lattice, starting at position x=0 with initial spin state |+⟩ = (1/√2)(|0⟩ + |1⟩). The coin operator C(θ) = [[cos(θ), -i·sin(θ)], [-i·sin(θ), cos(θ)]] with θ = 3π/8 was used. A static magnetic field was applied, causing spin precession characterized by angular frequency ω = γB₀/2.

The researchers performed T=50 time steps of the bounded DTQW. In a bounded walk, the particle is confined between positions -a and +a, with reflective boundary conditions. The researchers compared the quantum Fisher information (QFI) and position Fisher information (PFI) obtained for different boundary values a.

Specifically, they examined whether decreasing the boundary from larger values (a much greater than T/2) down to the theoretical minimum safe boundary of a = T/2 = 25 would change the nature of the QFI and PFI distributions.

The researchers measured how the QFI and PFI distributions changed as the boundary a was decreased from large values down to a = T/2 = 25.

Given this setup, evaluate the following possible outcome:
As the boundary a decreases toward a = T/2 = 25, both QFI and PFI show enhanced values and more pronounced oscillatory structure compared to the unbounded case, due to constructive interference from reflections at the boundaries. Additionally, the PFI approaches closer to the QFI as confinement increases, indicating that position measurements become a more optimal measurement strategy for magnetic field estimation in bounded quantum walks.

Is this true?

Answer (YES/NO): NO